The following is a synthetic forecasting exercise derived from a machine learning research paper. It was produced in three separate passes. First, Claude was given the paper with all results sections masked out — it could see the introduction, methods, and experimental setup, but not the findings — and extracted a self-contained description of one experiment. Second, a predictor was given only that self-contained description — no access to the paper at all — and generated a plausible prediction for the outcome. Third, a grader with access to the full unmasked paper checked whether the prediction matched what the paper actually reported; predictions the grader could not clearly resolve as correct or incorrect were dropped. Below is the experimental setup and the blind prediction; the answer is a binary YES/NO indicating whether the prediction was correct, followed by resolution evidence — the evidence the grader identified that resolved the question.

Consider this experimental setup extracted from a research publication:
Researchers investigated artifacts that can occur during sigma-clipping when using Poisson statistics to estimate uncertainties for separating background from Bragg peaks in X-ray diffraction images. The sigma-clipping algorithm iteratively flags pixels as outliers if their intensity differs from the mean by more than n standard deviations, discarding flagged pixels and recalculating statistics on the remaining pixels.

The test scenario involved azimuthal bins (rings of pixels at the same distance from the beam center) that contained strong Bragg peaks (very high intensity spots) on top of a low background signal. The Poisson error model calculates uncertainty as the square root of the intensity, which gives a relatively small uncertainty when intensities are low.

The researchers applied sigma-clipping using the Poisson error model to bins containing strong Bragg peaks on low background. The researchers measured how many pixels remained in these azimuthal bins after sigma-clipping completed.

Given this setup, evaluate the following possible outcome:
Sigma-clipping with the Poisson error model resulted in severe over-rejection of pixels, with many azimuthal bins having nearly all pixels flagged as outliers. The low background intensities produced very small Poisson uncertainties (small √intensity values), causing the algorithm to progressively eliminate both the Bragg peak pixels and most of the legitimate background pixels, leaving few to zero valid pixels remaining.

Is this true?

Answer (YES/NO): YES